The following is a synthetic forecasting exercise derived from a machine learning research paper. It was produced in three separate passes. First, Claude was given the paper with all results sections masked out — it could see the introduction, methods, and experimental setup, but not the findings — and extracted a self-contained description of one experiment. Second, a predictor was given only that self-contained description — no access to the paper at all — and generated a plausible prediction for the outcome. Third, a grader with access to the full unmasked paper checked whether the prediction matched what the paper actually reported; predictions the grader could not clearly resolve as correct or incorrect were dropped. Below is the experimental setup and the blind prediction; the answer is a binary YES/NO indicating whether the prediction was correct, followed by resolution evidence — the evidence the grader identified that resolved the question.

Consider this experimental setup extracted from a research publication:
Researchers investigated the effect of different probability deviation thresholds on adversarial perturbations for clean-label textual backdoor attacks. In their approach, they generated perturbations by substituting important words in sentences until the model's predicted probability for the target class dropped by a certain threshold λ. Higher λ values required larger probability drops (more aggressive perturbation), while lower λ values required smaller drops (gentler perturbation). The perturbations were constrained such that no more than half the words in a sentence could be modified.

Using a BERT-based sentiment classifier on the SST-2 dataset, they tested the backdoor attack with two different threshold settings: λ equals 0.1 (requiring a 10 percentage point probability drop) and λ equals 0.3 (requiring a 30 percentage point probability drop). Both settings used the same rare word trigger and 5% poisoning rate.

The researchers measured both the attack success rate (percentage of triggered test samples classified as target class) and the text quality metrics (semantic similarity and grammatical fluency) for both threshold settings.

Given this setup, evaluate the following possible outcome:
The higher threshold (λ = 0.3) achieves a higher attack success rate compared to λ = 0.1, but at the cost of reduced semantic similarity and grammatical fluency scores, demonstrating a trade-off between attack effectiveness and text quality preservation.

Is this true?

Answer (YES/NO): YES